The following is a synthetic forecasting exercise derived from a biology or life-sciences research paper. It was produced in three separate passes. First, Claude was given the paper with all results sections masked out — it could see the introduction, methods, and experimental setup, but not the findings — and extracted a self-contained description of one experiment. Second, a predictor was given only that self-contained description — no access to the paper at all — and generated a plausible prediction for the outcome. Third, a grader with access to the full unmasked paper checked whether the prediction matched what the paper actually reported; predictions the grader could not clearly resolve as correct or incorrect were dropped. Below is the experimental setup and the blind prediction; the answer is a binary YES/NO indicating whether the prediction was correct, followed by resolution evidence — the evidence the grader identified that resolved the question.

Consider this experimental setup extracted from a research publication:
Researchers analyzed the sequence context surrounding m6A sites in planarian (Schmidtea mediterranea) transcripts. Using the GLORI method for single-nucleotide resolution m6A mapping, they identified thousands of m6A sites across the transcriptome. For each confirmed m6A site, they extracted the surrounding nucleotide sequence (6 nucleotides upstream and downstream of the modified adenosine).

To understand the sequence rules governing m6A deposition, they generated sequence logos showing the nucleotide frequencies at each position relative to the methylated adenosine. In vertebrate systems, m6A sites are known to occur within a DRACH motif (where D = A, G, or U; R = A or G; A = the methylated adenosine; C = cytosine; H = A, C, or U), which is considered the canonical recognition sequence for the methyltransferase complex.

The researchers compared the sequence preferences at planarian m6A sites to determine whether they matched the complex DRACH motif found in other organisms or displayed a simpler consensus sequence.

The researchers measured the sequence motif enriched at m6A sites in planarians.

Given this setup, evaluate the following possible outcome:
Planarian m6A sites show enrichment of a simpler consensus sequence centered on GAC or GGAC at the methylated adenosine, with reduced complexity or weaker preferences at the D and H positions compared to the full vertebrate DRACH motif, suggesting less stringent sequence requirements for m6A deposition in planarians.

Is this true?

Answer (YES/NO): YES